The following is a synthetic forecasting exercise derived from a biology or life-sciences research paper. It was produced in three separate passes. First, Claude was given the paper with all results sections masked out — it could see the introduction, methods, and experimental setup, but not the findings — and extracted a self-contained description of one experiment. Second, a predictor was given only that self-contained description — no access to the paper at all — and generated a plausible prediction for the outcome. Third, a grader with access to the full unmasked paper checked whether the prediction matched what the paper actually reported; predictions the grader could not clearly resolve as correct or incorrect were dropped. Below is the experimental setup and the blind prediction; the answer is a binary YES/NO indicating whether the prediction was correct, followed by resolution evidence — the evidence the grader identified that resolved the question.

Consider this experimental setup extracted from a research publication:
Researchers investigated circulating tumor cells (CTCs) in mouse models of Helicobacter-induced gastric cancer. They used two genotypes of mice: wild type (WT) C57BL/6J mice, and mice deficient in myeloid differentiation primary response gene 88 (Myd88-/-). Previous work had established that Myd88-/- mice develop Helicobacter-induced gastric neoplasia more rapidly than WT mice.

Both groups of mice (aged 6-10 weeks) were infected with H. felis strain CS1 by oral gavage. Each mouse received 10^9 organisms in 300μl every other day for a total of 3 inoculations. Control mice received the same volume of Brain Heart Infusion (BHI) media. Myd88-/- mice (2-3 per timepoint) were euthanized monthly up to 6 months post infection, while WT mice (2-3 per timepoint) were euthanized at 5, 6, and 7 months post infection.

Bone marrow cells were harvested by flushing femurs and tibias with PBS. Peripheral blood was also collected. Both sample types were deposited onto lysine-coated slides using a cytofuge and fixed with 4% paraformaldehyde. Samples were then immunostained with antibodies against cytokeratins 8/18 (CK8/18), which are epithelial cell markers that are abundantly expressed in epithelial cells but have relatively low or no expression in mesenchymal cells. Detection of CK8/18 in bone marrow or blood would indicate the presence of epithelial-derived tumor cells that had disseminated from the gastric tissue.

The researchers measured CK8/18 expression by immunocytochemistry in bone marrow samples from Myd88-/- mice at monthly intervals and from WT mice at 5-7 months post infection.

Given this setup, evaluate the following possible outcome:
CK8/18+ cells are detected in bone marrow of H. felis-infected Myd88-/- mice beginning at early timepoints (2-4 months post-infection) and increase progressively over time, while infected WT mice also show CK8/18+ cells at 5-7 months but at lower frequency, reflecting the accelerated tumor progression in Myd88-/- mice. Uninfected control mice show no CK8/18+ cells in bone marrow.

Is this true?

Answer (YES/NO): NO